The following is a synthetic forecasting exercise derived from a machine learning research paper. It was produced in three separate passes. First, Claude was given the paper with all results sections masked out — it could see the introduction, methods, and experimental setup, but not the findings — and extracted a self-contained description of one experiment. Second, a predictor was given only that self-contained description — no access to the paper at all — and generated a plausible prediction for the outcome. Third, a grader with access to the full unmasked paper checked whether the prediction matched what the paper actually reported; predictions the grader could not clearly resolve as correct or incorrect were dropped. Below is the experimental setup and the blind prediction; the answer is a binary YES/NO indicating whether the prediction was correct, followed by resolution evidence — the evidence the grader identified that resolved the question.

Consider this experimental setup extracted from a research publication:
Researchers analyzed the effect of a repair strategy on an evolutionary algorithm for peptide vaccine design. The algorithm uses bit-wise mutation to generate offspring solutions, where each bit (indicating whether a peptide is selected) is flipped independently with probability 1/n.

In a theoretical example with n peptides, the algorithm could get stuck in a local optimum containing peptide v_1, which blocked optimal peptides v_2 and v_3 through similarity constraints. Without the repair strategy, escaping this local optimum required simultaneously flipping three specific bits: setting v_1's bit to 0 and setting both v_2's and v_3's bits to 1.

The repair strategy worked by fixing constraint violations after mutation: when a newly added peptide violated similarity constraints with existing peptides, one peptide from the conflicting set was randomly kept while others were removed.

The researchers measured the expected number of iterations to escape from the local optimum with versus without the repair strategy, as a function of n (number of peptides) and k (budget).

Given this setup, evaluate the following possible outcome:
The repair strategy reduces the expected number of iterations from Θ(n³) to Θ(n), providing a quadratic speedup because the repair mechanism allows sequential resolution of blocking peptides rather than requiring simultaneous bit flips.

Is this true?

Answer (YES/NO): NO